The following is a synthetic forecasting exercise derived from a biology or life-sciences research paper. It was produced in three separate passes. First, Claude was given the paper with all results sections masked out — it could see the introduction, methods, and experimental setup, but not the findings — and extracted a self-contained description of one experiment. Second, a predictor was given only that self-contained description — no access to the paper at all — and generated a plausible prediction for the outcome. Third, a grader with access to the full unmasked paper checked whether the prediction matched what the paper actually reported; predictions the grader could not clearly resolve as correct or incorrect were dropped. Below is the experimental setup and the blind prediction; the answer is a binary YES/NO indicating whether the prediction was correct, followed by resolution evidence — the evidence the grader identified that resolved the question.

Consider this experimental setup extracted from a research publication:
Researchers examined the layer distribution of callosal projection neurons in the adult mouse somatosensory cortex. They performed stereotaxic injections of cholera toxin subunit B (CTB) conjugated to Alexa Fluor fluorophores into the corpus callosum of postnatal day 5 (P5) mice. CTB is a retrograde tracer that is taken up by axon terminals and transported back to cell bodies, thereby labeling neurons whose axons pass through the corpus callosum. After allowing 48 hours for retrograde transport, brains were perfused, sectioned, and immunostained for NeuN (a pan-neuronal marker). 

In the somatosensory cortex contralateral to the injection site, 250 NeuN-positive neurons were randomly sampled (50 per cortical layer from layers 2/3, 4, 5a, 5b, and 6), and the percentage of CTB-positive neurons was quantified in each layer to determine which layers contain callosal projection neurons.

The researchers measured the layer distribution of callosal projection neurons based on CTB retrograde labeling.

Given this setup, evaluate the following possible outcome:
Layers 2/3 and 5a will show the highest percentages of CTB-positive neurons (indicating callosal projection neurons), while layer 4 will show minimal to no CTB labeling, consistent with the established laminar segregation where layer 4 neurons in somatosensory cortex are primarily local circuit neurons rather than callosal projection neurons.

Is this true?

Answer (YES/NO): NO